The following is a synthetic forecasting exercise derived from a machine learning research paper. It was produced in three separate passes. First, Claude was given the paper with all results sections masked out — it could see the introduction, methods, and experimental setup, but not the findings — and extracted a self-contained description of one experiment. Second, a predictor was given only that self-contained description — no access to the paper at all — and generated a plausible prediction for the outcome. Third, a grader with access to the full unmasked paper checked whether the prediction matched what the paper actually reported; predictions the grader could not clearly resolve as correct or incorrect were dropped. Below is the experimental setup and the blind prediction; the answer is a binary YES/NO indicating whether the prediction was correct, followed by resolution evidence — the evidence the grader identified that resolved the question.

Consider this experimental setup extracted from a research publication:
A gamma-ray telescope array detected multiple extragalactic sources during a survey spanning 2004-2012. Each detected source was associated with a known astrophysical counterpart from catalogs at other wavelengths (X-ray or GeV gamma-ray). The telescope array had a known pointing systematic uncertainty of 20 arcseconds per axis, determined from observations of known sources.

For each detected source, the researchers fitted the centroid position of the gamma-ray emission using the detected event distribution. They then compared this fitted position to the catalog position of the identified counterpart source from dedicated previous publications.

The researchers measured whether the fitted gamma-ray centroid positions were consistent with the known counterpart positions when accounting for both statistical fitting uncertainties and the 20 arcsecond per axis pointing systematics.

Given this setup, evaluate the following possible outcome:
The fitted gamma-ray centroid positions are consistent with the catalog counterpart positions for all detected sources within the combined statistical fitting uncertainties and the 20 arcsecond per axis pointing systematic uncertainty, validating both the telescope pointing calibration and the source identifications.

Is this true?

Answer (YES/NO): YES